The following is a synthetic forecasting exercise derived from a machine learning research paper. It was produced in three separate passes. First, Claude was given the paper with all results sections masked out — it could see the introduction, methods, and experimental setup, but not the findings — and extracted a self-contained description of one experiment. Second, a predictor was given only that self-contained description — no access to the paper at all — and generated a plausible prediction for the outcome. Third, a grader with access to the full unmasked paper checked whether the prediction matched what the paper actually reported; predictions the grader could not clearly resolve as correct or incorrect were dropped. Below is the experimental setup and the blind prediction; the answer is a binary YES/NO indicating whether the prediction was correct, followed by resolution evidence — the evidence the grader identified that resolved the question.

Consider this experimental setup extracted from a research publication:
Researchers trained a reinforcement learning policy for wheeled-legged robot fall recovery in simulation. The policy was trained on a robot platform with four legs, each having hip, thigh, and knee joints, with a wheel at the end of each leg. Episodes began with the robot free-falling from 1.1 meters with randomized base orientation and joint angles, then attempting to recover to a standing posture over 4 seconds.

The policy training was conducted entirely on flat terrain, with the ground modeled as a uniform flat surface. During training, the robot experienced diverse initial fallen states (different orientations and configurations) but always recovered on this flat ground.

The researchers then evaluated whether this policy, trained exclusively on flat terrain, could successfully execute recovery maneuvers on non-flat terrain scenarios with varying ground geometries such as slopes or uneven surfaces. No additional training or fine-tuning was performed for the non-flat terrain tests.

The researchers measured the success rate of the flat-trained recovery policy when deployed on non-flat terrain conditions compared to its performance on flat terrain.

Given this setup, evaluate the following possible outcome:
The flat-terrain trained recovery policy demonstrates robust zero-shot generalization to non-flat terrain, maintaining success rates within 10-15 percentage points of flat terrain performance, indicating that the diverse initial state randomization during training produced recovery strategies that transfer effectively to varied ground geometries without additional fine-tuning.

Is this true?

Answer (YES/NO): NO